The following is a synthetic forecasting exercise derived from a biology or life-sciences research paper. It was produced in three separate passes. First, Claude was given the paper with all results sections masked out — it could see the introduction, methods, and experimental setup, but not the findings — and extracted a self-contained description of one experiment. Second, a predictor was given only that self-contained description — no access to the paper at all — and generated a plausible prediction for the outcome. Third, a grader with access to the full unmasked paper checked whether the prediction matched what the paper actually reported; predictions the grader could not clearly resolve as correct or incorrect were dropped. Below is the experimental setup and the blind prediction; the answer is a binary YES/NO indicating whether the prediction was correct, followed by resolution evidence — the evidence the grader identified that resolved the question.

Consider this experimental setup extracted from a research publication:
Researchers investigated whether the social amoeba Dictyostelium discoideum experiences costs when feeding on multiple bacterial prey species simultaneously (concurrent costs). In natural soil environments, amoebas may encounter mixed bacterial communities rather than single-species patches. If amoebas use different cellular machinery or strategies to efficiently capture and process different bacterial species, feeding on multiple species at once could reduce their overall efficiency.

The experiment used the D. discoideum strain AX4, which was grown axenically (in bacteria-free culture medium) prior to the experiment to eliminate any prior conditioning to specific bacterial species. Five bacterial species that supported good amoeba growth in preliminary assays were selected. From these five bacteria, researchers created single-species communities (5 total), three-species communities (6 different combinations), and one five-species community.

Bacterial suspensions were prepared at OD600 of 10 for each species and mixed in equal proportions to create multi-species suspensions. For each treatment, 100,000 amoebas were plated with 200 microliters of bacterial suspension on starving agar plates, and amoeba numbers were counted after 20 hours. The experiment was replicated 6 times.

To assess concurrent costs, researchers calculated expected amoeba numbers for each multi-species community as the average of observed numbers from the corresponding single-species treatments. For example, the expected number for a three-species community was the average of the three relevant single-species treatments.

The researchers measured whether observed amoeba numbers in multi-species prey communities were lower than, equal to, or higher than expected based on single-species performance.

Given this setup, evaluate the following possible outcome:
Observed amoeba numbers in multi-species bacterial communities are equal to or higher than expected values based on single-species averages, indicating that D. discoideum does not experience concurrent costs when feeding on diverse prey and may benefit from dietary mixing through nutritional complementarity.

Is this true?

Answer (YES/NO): NO